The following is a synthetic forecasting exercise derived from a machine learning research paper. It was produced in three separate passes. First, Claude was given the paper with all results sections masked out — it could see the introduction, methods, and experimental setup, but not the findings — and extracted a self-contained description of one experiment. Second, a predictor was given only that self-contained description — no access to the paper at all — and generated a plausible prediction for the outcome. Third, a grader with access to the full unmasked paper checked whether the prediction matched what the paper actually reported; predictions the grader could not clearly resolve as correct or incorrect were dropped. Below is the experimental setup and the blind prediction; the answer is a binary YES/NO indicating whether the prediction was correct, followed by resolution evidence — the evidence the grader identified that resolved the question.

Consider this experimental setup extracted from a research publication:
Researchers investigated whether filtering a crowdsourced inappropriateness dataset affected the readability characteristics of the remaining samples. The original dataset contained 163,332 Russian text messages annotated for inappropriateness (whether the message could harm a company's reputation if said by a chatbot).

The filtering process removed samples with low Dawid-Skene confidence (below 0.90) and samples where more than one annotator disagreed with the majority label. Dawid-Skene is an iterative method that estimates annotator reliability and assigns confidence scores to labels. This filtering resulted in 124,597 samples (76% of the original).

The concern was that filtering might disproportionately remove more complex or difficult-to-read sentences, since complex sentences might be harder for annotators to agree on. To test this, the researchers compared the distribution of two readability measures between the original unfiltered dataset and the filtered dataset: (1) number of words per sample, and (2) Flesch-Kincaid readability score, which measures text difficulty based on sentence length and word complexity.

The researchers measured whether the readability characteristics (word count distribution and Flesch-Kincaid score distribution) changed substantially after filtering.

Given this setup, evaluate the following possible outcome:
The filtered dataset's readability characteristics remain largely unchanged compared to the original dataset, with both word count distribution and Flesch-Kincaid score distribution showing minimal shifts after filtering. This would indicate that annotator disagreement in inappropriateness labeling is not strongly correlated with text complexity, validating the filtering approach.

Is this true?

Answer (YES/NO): YES